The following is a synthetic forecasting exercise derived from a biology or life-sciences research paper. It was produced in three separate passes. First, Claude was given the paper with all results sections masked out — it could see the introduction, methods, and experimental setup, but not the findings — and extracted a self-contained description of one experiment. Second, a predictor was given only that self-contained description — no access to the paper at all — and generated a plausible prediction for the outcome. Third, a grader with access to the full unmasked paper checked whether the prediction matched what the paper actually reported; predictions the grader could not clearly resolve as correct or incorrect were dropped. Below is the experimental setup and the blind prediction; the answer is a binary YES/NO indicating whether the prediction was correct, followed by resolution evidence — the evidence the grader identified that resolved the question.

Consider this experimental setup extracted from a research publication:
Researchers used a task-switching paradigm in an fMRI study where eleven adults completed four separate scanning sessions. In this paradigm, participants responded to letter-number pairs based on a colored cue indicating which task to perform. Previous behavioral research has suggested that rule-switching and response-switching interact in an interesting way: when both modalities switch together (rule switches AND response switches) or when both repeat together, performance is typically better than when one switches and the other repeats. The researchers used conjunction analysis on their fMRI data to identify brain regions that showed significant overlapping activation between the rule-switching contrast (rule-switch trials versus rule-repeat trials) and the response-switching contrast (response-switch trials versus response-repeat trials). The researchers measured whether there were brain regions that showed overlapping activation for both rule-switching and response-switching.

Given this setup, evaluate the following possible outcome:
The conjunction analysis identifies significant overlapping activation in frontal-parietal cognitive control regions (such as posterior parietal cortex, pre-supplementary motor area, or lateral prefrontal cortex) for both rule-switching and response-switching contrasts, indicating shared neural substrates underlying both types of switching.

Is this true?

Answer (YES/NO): NO